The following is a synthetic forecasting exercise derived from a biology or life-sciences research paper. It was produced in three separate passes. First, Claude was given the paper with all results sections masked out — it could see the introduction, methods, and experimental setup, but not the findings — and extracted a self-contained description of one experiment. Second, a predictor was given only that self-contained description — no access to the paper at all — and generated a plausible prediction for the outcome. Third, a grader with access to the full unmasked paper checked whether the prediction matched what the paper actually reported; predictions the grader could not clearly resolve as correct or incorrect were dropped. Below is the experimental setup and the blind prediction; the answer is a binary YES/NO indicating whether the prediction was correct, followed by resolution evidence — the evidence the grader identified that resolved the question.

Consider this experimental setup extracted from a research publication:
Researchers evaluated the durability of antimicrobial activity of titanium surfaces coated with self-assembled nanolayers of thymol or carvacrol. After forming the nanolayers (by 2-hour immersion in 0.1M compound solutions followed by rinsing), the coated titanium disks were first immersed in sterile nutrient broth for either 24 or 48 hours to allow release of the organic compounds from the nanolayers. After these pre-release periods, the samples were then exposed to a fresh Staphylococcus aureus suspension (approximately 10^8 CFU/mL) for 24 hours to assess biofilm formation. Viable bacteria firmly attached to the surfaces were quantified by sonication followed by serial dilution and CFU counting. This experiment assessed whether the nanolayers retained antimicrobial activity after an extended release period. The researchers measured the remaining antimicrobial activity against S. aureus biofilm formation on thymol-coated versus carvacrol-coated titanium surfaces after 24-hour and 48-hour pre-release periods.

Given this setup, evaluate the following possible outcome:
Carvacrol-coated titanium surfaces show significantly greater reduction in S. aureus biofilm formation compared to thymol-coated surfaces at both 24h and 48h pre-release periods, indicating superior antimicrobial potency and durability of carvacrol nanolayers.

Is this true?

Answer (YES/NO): NO